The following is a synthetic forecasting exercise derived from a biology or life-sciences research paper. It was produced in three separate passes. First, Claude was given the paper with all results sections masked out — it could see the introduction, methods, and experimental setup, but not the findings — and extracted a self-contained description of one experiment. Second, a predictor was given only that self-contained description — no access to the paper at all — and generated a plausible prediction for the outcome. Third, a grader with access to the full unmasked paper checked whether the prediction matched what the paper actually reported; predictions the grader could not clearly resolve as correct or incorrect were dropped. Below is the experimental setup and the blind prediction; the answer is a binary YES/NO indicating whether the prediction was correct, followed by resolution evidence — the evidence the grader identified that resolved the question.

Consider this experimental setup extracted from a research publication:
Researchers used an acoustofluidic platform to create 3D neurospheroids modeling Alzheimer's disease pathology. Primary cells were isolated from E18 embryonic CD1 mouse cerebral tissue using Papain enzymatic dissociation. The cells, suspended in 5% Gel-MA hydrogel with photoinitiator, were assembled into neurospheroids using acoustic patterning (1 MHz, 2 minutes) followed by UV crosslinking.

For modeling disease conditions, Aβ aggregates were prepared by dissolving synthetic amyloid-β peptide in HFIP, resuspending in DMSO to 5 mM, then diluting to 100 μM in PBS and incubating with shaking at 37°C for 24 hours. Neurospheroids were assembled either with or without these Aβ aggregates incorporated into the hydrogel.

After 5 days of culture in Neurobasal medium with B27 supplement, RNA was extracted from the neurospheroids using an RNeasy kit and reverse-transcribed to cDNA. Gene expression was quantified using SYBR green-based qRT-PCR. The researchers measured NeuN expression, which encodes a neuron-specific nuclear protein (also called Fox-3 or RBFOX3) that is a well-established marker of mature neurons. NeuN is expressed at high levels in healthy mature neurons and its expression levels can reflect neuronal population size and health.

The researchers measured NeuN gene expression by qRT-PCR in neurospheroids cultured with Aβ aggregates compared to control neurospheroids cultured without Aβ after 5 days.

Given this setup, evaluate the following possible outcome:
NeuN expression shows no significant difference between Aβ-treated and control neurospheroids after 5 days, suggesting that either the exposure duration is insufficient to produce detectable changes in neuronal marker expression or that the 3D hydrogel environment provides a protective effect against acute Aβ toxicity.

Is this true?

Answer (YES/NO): NO